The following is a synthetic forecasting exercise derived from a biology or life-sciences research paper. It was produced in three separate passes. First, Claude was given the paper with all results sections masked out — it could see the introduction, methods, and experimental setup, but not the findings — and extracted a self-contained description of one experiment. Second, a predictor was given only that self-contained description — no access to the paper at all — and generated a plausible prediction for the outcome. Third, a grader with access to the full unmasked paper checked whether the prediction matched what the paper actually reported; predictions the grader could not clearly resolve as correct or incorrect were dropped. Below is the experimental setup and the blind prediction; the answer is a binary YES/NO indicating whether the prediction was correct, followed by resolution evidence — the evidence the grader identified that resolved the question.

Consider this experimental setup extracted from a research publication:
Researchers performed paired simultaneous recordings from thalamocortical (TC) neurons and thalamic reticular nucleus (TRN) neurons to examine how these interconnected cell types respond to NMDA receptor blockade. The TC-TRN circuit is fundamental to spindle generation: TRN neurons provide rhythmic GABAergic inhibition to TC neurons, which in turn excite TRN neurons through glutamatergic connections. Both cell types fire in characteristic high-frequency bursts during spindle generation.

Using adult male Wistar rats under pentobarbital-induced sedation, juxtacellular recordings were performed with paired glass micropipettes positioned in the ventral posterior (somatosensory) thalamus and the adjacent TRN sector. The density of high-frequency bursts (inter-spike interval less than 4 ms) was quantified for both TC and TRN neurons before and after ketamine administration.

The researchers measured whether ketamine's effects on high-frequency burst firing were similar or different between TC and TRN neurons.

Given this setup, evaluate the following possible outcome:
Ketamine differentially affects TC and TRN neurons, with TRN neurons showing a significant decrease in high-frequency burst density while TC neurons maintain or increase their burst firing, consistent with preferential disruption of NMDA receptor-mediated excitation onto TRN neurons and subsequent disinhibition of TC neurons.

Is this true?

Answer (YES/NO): NO